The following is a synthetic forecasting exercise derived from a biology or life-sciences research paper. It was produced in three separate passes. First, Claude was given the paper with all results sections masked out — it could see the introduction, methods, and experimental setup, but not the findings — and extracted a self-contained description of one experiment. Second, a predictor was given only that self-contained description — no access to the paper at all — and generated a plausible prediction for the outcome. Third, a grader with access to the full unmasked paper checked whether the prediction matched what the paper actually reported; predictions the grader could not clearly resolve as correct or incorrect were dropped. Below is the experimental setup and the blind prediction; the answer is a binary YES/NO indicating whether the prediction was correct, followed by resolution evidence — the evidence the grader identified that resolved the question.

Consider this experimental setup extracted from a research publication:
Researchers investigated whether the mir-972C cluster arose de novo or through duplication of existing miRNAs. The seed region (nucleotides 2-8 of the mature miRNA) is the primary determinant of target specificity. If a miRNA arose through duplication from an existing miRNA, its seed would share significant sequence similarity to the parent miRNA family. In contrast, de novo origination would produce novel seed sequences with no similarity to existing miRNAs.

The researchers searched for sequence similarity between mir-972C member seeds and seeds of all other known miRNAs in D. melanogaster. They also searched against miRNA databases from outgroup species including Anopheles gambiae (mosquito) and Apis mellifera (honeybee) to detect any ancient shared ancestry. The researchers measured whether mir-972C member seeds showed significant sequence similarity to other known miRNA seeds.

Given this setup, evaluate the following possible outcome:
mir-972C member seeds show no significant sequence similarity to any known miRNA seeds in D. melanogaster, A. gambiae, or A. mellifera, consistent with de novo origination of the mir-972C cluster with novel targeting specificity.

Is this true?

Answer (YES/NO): YES